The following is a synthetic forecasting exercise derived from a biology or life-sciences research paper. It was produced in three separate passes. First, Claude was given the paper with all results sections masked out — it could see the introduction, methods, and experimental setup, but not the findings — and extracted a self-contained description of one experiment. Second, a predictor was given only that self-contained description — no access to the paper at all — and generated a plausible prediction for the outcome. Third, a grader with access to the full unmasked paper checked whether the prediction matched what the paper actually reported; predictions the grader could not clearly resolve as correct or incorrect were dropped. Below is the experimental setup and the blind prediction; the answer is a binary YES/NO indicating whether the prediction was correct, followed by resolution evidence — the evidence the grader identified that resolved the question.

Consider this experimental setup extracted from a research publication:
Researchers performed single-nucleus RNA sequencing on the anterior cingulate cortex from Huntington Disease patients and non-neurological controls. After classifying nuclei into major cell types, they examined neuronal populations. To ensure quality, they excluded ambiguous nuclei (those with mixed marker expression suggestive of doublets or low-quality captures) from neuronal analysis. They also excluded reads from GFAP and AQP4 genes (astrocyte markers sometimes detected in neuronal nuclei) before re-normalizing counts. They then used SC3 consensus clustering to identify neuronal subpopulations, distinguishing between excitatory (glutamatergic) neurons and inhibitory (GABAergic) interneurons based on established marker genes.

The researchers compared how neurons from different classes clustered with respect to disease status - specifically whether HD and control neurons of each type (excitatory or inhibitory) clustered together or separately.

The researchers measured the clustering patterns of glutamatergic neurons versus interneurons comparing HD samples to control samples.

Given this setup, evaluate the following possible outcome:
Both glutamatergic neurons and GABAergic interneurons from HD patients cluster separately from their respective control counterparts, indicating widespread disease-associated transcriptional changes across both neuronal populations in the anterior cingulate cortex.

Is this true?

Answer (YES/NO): NO